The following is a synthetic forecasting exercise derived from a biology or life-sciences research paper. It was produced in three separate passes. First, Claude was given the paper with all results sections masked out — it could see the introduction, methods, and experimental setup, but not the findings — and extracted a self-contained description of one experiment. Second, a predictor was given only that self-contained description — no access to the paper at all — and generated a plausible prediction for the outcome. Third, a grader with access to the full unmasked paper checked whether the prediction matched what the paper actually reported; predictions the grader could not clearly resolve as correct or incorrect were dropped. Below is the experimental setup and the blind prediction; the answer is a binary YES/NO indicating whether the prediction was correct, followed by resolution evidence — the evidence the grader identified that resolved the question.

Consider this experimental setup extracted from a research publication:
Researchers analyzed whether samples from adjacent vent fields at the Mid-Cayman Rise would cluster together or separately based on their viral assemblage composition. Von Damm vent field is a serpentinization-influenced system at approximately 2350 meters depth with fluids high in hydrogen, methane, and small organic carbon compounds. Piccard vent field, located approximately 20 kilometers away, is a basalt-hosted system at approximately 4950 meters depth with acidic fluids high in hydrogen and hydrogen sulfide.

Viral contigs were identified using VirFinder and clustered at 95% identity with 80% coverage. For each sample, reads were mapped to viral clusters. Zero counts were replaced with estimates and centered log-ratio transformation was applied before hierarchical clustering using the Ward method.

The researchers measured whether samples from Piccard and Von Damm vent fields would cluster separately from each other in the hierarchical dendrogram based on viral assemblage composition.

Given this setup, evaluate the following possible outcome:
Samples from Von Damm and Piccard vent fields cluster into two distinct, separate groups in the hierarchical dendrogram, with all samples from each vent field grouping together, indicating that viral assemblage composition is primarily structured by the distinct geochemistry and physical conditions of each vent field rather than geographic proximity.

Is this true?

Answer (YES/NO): NO